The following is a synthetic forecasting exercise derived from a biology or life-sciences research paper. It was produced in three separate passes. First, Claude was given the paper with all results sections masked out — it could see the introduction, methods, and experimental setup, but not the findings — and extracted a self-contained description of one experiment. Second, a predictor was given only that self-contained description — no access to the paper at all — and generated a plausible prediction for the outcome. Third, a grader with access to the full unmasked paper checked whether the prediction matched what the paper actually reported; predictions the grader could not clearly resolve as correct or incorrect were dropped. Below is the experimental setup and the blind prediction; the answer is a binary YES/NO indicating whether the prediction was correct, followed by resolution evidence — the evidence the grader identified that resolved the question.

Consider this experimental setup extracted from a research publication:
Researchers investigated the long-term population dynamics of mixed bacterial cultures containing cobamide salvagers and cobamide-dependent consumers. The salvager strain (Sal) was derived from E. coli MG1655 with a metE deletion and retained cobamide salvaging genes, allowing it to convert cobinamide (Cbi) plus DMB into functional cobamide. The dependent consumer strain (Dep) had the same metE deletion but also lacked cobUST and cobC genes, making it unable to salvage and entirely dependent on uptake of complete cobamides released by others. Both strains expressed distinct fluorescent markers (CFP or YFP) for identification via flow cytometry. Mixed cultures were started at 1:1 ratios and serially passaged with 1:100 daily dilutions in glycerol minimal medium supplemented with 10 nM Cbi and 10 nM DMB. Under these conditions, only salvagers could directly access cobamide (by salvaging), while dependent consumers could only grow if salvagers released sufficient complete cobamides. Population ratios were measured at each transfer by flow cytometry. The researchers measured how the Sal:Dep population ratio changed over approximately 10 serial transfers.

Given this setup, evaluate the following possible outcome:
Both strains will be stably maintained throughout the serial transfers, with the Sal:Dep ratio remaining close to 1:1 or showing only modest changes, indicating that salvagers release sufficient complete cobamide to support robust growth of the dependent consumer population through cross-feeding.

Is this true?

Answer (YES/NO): NO